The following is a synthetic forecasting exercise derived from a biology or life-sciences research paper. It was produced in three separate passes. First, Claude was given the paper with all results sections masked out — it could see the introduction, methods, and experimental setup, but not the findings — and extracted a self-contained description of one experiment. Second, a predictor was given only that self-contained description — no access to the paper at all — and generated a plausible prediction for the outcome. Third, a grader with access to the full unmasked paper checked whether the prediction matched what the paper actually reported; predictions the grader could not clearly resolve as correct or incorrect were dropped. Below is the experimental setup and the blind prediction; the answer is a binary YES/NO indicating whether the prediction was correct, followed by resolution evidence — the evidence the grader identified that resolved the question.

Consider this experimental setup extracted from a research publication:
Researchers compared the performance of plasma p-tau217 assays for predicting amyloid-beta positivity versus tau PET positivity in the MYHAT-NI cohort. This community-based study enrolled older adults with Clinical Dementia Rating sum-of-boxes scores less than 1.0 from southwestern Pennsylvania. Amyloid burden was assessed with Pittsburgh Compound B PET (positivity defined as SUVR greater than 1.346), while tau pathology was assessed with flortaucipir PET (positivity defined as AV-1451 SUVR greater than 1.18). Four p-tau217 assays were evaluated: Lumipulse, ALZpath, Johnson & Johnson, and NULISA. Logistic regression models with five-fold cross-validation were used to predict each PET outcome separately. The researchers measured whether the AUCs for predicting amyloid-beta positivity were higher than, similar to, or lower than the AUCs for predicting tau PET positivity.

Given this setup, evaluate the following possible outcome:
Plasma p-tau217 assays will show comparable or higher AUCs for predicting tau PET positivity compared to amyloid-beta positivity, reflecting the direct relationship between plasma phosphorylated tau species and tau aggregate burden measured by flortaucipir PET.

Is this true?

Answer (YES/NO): NO